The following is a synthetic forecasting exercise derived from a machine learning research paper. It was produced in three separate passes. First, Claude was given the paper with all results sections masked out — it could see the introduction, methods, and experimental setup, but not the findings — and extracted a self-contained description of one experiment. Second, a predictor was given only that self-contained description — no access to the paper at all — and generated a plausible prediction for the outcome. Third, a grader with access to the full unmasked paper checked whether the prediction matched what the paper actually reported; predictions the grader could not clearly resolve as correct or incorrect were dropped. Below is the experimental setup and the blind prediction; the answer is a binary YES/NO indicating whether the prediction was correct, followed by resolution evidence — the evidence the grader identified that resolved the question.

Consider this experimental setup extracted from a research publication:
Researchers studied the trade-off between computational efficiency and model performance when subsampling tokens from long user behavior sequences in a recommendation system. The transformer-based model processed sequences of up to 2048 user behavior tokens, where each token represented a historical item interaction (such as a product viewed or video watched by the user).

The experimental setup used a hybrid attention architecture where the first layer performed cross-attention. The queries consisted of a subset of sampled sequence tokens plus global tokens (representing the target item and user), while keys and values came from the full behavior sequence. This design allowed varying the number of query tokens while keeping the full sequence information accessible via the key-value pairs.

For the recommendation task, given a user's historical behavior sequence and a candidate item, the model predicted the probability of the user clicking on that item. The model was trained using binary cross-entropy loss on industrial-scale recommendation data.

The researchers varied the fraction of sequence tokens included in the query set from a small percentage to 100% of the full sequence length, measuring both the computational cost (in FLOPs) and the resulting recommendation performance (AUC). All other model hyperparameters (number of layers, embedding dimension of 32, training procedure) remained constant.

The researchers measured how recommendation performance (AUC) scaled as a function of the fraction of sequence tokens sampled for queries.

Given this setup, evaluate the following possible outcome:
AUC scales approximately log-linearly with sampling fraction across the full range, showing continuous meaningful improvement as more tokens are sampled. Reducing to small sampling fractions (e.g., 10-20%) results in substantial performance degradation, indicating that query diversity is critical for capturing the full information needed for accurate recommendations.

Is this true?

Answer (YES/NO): NO